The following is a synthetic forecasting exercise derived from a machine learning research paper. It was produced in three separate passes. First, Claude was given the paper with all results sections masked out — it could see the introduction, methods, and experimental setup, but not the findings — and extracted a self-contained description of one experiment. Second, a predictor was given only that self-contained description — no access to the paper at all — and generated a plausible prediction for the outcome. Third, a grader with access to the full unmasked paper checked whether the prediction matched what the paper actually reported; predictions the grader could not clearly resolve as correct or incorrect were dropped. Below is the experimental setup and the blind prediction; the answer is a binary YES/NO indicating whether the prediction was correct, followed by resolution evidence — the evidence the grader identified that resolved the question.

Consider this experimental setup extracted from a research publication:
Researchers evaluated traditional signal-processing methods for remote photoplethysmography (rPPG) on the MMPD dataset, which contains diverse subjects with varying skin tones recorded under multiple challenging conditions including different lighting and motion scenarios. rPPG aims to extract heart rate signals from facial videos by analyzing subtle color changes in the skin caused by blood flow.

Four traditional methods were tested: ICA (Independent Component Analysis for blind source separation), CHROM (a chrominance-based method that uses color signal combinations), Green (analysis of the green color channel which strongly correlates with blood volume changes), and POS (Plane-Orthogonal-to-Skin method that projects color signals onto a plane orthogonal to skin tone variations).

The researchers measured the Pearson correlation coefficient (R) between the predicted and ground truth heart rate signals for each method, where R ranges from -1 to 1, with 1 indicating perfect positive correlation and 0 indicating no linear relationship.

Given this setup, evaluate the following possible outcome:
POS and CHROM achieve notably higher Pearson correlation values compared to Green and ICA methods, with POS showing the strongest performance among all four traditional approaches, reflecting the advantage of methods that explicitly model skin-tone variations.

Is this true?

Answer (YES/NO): YES